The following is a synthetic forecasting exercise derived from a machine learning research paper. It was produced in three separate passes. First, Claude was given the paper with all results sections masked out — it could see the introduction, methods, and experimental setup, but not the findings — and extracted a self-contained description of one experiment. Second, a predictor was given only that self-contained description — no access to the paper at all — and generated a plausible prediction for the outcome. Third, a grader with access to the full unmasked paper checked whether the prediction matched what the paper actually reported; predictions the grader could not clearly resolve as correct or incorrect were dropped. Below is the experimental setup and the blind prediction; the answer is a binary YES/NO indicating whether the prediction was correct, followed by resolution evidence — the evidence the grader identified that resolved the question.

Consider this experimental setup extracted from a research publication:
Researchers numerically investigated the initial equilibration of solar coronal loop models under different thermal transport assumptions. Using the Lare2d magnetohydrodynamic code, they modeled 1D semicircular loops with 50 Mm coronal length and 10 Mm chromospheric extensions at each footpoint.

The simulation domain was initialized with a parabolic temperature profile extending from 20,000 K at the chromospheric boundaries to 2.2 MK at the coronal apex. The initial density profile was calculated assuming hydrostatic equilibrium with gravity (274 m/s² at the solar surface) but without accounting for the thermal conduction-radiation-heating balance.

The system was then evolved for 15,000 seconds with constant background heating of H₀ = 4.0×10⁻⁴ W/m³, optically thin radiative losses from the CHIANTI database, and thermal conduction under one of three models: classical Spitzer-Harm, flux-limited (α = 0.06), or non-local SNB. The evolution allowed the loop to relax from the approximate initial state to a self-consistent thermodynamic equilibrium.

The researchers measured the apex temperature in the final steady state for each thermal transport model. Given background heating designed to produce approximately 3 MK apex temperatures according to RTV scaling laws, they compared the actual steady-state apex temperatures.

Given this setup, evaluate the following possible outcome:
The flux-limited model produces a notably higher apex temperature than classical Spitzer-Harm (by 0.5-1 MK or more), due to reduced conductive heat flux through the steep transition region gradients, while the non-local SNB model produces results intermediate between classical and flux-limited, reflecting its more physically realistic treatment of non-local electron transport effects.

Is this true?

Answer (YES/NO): NO